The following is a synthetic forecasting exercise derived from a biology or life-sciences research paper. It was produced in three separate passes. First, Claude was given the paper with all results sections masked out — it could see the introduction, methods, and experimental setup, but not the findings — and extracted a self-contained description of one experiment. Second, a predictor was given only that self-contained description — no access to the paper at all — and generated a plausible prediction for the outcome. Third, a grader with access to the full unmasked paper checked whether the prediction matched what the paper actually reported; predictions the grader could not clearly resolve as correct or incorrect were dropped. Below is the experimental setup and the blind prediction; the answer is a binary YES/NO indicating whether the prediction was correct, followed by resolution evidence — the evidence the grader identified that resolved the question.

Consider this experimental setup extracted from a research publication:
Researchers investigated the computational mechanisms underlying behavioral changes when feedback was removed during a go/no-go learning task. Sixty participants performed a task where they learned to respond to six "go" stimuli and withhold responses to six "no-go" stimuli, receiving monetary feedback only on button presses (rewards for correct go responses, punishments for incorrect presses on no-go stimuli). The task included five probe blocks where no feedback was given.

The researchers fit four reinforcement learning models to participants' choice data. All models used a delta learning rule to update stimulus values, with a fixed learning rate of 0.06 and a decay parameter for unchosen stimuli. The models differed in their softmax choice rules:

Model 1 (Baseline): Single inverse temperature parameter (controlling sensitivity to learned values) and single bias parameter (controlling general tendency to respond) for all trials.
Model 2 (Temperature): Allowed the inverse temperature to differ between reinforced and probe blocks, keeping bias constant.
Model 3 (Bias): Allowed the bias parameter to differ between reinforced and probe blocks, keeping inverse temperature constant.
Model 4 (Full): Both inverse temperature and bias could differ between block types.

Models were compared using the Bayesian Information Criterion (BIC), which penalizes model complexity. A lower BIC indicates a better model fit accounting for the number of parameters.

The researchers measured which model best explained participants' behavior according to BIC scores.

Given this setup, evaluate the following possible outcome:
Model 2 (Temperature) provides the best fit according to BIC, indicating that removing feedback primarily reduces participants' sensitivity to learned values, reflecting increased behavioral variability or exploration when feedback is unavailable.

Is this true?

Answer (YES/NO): NO